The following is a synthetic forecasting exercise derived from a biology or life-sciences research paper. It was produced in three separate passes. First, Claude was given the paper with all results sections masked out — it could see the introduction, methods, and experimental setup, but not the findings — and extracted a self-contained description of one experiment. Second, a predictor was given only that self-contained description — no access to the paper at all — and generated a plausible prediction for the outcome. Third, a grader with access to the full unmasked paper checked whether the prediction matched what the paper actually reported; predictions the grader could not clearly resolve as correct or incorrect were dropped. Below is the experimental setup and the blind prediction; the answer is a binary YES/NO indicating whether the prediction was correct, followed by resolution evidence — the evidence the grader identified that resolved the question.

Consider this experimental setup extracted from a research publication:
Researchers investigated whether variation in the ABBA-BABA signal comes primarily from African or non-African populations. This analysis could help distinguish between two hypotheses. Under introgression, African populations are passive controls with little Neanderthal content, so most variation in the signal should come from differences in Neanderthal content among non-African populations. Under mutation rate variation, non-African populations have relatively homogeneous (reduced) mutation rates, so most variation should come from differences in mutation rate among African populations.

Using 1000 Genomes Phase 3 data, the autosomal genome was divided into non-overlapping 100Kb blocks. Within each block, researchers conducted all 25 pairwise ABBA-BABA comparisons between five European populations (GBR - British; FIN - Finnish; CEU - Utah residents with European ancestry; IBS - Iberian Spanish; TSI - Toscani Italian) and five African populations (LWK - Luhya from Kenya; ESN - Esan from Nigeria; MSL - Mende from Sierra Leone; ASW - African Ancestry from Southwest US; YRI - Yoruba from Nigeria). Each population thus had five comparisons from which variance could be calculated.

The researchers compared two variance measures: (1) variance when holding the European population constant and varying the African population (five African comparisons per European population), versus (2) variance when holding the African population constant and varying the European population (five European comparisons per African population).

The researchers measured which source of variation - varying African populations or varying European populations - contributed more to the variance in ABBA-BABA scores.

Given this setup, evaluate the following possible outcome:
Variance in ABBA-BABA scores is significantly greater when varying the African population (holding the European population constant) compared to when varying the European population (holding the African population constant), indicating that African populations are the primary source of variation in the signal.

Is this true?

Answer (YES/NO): YES